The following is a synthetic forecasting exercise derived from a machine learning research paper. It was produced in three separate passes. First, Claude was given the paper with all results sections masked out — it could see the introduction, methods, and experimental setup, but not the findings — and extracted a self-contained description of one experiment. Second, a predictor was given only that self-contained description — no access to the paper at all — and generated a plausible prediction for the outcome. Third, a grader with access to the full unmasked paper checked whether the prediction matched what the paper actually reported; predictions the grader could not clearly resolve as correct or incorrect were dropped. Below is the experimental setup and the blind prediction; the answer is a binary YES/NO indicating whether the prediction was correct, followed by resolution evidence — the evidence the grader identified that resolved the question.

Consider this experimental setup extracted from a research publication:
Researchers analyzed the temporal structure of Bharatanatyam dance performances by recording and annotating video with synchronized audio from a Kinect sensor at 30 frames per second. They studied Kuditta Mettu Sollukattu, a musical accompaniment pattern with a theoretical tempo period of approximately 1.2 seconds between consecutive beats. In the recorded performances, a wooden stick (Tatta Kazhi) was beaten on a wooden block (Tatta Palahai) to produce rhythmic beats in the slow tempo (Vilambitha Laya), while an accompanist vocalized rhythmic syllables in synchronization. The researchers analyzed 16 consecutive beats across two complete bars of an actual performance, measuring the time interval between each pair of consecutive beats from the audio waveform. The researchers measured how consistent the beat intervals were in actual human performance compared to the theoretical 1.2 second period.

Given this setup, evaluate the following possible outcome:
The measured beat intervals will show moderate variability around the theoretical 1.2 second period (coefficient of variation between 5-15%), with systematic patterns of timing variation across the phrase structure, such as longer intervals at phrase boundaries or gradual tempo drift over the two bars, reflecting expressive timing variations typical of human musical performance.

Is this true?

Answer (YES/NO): NO